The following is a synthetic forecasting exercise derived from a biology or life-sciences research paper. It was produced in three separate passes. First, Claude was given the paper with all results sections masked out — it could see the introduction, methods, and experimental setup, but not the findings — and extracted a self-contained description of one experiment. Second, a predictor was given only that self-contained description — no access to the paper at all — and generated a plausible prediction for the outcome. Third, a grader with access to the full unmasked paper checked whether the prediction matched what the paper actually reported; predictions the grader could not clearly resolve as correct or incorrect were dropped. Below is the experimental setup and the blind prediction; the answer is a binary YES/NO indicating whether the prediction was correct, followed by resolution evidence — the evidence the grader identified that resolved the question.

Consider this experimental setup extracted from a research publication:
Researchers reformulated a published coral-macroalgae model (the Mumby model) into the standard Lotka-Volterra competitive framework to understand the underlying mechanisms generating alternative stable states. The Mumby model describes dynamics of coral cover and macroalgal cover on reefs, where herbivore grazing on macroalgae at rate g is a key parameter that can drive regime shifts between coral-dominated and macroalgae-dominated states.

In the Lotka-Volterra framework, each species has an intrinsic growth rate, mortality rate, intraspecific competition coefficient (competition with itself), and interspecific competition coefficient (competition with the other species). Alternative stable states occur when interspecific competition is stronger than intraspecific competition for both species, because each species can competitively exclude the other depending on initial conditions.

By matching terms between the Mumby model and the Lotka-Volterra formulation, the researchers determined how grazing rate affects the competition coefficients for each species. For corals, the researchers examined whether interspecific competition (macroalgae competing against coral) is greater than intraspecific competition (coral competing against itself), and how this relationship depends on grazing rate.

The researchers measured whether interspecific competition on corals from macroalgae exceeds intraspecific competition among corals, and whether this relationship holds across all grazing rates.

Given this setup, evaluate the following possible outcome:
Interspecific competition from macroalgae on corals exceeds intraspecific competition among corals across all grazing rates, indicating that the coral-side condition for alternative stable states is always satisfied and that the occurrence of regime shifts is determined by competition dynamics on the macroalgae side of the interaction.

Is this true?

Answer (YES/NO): YES